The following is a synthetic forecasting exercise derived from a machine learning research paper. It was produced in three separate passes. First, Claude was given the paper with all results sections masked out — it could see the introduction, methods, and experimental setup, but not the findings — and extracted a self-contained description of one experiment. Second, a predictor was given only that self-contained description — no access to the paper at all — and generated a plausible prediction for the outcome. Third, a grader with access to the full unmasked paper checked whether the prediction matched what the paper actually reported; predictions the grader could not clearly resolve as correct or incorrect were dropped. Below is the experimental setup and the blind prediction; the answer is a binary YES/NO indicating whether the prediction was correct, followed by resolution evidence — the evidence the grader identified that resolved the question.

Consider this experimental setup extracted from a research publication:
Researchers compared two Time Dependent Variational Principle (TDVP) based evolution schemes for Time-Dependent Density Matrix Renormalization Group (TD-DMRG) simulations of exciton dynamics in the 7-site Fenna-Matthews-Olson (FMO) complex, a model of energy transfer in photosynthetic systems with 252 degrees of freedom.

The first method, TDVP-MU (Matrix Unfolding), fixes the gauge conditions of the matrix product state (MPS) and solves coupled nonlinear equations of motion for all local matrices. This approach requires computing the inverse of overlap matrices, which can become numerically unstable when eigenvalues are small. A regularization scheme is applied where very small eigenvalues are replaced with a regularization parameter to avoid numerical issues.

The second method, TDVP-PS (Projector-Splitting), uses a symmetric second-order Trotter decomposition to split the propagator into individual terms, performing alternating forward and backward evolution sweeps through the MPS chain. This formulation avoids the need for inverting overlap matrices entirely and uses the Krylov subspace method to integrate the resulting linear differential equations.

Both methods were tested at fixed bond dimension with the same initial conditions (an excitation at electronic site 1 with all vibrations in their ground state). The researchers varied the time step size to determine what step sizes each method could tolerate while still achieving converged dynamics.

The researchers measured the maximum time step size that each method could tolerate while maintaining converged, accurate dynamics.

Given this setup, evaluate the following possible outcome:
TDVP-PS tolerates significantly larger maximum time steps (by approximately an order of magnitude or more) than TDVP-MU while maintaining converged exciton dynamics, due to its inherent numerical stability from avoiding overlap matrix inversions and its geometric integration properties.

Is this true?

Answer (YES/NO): YES